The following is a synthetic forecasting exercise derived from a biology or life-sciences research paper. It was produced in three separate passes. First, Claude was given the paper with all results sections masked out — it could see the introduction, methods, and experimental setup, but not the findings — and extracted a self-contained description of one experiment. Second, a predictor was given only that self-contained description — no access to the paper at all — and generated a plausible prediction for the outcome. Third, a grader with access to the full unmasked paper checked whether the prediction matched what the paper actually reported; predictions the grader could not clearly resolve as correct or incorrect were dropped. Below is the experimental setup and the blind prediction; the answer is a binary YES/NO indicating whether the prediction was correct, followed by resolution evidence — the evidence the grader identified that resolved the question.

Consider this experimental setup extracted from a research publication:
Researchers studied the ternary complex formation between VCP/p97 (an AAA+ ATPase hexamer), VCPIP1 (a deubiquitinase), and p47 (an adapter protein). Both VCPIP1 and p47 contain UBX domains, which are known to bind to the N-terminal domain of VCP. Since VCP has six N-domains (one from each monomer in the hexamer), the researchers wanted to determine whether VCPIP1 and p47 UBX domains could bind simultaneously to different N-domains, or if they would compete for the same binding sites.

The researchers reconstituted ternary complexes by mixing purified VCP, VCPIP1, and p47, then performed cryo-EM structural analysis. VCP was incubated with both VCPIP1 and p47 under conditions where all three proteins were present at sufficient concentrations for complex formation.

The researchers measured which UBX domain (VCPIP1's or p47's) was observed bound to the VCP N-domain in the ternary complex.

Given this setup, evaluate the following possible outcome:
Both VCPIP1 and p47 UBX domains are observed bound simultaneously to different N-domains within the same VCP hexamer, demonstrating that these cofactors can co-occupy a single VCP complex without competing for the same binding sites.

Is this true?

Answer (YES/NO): NO